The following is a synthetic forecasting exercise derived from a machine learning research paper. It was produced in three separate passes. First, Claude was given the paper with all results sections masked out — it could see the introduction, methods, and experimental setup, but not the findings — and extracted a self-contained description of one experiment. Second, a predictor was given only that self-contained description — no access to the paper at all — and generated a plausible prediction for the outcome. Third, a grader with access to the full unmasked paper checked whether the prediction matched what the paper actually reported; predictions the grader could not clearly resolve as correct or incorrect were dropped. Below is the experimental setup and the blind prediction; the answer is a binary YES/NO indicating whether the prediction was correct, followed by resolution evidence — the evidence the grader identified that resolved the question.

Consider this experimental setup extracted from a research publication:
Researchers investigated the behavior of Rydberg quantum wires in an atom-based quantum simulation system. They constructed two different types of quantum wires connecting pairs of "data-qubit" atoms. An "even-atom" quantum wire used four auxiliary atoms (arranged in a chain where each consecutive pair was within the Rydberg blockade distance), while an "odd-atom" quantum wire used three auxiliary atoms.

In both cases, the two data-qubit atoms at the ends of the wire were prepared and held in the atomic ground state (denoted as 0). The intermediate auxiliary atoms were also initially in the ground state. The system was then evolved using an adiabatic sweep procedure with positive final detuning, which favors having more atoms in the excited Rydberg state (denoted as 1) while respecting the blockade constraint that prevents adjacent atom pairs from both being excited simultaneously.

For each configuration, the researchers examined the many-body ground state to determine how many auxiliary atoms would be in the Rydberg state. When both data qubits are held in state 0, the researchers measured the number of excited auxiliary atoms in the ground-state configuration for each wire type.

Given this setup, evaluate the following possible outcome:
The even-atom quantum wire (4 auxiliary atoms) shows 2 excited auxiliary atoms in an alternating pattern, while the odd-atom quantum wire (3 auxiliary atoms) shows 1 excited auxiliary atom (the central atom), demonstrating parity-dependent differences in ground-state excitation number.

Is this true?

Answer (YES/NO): NO